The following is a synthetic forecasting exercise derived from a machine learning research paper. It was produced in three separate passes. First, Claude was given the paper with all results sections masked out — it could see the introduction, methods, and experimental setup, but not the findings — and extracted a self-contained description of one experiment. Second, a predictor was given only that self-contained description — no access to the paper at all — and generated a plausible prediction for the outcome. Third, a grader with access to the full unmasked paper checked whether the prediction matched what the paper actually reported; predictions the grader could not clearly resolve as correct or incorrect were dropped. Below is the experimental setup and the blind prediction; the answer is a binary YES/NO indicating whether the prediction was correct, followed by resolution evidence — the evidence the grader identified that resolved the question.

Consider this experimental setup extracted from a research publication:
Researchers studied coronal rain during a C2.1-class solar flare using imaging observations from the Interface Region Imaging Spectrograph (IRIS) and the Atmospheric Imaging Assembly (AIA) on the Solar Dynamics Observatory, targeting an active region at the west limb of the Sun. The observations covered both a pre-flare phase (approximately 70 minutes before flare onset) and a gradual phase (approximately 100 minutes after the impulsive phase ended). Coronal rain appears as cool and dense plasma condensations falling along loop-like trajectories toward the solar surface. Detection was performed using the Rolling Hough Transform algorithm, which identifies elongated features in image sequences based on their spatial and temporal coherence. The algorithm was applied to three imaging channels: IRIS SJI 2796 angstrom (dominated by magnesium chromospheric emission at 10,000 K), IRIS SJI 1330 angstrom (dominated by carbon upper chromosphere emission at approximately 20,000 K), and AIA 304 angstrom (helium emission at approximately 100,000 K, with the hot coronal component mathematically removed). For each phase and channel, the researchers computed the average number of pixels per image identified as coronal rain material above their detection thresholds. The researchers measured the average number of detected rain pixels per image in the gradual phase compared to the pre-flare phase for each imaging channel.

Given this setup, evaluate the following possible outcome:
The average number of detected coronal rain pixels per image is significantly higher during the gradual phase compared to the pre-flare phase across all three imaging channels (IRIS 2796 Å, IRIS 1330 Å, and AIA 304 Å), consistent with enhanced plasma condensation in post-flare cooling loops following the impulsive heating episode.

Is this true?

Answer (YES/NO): YES